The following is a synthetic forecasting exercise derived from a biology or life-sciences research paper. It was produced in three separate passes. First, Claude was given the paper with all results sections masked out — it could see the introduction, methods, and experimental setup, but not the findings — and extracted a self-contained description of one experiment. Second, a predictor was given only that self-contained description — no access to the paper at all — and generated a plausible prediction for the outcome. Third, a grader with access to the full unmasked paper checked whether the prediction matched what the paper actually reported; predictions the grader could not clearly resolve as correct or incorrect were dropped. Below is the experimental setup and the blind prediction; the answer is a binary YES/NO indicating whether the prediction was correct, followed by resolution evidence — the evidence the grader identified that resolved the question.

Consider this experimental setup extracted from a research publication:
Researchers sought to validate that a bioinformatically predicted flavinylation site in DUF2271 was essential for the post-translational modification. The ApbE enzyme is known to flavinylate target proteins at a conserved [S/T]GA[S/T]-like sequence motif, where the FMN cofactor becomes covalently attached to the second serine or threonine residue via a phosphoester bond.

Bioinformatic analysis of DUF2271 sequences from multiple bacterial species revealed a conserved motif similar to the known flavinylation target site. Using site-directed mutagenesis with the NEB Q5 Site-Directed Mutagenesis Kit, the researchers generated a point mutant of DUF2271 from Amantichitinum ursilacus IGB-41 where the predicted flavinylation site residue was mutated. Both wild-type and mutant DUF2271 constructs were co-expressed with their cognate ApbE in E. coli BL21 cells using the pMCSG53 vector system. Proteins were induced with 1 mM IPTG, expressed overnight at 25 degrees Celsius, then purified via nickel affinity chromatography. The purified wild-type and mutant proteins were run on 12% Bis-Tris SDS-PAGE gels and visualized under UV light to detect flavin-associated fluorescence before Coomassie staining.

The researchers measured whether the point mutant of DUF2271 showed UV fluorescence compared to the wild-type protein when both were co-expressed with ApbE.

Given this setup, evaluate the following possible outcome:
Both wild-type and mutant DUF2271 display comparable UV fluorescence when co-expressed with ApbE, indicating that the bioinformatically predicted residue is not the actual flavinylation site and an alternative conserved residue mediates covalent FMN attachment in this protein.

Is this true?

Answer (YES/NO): NO